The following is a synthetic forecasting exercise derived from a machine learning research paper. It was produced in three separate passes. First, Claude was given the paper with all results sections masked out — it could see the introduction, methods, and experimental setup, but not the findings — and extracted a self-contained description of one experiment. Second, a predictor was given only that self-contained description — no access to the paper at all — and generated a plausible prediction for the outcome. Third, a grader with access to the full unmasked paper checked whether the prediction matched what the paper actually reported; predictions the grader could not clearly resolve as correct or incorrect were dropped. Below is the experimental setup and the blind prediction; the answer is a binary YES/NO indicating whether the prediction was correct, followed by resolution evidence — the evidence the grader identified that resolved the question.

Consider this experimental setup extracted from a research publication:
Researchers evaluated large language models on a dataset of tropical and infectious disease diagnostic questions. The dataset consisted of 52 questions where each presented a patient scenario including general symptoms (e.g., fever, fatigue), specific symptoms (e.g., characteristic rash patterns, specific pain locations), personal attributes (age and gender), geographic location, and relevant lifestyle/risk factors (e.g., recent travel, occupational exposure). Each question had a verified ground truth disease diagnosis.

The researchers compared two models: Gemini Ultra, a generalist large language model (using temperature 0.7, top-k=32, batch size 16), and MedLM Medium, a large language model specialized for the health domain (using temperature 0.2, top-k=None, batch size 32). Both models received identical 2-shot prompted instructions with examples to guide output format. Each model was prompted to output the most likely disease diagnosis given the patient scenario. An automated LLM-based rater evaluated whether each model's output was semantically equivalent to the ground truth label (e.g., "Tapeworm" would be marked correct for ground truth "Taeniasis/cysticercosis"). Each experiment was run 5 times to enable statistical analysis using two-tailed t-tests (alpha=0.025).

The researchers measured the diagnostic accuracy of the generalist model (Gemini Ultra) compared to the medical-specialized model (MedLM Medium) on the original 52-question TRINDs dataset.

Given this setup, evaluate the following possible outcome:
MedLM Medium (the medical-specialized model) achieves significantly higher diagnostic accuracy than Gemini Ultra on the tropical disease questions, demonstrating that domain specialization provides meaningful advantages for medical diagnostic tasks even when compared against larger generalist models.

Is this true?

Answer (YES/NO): NO